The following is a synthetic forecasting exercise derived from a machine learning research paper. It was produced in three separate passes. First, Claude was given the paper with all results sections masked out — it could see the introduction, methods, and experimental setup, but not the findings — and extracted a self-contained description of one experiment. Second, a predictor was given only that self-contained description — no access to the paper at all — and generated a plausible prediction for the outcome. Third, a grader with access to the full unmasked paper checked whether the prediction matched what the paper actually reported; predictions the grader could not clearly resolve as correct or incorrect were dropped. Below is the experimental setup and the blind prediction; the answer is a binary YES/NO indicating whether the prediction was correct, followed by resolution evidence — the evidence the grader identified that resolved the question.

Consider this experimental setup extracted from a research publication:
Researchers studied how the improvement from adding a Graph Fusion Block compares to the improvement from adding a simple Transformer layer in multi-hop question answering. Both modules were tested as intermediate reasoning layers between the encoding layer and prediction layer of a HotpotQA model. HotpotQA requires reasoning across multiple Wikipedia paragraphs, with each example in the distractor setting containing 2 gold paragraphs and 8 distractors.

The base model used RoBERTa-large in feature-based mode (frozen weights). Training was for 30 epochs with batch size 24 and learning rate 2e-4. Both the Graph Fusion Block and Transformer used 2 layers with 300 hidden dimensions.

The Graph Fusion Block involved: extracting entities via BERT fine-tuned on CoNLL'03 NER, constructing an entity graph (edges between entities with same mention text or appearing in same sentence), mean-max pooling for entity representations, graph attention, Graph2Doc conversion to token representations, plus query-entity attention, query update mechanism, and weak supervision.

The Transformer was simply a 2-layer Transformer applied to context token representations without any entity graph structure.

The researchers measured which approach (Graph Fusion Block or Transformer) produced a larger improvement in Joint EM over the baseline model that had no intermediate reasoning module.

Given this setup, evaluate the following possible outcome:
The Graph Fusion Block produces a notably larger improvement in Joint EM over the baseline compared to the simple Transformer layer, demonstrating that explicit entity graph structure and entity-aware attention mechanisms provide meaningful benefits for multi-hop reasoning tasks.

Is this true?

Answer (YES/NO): NO